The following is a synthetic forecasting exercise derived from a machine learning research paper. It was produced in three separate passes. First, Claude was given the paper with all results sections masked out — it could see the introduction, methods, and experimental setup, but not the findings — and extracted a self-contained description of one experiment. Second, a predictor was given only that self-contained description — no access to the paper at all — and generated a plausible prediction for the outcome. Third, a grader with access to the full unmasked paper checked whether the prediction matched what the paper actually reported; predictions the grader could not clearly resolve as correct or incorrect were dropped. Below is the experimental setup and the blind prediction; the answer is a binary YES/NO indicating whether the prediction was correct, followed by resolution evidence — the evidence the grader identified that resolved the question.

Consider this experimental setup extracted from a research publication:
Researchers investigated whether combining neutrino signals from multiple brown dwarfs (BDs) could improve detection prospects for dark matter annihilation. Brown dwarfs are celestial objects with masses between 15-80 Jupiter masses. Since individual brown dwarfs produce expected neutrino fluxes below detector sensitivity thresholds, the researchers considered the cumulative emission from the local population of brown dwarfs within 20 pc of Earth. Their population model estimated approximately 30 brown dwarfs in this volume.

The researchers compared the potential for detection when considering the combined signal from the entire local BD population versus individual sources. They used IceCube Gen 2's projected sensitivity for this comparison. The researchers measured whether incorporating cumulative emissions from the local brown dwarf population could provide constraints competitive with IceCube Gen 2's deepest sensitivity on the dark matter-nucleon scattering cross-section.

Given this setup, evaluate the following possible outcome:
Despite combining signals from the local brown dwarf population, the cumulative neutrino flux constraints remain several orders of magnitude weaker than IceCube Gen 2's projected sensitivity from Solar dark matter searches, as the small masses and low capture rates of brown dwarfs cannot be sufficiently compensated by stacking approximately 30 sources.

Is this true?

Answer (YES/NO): NO